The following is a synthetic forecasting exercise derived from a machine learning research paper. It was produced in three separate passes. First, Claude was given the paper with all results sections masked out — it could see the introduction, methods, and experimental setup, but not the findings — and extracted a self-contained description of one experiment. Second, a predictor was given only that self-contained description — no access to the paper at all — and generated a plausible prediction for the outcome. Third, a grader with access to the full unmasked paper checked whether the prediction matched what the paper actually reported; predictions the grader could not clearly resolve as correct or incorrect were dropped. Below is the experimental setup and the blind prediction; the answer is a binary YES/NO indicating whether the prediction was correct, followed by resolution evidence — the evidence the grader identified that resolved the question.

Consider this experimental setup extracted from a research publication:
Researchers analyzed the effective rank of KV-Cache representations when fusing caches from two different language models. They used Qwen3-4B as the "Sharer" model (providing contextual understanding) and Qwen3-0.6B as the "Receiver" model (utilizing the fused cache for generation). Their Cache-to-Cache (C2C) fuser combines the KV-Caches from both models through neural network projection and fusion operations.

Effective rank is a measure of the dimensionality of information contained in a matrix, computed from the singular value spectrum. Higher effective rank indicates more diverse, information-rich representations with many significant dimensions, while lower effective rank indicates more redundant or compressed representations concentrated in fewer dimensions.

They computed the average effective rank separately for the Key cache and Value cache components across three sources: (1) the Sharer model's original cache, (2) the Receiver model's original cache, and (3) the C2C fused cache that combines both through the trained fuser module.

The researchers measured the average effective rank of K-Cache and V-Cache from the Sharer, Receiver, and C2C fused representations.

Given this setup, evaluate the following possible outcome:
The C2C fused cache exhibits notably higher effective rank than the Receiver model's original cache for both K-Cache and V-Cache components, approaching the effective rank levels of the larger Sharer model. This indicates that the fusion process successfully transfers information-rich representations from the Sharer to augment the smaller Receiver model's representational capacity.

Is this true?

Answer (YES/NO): NO